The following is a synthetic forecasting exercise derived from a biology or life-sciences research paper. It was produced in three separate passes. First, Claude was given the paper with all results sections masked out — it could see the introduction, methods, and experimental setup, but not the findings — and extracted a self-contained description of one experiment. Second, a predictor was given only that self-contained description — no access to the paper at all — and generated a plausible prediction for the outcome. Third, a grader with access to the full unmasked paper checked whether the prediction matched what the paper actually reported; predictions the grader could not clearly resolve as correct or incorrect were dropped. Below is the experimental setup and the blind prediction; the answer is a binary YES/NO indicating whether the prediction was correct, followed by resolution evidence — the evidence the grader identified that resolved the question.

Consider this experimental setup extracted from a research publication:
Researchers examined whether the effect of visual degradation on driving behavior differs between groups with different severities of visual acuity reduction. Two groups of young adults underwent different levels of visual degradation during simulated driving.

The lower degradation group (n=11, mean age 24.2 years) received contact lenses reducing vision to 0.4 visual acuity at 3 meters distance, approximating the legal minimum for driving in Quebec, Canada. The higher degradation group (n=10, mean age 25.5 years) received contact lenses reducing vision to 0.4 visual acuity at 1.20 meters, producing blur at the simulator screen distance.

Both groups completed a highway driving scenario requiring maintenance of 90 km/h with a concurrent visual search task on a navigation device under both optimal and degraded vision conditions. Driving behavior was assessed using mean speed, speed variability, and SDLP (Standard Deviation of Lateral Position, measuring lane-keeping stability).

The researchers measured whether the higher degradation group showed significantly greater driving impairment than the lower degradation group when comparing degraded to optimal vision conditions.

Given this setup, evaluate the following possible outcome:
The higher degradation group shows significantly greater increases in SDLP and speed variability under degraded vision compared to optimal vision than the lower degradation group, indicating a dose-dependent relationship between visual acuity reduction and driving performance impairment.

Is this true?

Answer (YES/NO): NO